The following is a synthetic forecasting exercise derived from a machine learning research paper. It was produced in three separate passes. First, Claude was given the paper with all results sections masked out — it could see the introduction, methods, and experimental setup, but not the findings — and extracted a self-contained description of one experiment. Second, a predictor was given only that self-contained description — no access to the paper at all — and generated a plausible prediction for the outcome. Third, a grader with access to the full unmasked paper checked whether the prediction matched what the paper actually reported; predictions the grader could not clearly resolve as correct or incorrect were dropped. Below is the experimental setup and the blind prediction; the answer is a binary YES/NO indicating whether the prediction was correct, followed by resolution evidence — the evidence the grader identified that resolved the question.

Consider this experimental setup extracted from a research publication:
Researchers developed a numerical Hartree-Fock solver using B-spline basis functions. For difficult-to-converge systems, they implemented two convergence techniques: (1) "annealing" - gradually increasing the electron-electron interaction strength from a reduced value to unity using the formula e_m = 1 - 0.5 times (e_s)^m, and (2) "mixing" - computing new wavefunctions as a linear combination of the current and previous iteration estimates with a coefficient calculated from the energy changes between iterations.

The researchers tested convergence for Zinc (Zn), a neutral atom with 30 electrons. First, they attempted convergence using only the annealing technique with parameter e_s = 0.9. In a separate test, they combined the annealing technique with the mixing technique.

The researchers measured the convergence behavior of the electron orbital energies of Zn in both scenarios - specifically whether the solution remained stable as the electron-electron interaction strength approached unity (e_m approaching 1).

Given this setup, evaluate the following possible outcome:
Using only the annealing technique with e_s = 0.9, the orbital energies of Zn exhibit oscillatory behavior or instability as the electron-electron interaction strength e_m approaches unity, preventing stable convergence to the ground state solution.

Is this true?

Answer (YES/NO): YES